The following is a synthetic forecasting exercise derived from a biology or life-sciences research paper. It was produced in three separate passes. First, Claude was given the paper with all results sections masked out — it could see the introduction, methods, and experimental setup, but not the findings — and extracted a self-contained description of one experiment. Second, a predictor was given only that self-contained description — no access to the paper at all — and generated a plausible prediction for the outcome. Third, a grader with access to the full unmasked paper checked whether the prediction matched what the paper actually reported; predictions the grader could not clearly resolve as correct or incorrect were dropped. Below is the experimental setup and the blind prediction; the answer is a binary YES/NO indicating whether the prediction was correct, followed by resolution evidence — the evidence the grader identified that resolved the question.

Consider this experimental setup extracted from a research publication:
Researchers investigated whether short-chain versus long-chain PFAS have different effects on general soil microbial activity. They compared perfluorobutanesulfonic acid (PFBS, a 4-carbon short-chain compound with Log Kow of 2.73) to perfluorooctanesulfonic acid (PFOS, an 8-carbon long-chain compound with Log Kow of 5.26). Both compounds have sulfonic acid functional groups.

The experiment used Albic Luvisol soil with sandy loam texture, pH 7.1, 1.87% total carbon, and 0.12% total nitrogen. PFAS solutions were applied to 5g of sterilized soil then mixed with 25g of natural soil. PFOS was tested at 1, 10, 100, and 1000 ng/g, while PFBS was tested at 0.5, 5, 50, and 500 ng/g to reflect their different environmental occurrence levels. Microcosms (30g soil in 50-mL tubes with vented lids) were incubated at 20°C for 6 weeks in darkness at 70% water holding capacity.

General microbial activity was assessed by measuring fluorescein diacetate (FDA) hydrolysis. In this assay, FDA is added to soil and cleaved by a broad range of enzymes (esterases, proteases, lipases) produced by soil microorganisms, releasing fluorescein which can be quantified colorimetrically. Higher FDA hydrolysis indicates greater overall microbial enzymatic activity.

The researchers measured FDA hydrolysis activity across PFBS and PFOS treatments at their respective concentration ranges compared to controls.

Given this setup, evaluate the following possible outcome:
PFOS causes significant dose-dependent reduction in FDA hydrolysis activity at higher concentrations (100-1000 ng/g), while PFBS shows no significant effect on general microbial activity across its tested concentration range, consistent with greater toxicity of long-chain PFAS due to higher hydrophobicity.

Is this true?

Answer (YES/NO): NO